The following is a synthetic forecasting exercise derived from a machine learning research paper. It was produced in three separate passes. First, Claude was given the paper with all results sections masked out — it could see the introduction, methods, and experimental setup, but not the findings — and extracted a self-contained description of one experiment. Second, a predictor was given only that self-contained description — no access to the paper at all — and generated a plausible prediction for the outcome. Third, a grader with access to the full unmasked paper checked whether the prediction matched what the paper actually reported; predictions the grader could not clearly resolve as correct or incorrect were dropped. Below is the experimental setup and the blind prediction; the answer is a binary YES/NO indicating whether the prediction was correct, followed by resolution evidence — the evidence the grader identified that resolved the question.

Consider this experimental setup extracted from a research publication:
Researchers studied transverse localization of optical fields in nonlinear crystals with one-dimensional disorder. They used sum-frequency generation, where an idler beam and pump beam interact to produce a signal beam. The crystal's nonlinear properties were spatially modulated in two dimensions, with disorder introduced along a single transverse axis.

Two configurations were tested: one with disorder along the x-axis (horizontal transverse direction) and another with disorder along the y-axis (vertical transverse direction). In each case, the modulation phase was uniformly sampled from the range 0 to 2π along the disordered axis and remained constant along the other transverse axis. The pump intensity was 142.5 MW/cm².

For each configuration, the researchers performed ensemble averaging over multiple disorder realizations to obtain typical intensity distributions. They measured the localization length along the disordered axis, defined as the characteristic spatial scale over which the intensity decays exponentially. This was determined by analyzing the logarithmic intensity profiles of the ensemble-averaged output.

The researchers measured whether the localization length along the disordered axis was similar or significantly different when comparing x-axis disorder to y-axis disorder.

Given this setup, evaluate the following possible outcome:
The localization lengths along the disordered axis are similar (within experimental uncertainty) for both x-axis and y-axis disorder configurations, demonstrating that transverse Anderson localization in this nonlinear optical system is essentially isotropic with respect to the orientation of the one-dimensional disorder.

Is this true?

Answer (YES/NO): YES